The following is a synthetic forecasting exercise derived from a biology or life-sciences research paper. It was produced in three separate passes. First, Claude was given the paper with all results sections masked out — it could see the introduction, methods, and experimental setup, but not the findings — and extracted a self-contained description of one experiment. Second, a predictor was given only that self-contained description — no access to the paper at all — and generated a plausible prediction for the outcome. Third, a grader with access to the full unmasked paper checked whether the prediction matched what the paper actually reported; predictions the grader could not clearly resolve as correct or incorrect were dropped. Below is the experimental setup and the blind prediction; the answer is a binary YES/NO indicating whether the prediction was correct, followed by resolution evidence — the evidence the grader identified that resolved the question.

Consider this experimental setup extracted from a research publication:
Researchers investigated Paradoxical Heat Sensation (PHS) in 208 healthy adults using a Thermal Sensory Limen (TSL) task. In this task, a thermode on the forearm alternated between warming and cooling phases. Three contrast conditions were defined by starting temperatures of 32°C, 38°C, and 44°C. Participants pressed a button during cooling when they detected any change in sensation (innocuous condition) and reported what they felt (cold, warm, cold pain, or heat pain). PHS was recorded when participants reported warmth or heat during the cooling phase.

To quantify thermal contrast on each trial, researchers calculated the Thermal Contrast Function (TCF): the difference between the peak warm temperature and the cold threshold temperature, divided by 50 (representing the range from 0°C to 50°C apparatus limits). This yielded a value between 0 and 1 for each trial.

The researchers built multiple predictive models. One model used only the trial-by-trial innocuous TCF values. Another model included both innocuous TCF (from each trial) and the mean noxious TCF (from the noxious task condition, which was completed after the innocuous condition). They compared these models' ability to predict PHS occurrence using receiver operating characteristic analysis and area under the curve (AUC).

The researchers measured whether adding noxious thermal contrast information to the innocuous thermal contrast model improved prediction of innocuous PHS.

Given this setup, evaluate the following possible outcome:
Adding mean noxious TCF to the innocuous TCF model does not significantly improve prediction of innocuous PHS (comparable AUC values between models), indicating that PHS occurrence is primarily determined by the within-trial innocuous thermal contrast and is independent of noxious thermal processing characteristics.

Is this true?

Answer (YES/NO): NO